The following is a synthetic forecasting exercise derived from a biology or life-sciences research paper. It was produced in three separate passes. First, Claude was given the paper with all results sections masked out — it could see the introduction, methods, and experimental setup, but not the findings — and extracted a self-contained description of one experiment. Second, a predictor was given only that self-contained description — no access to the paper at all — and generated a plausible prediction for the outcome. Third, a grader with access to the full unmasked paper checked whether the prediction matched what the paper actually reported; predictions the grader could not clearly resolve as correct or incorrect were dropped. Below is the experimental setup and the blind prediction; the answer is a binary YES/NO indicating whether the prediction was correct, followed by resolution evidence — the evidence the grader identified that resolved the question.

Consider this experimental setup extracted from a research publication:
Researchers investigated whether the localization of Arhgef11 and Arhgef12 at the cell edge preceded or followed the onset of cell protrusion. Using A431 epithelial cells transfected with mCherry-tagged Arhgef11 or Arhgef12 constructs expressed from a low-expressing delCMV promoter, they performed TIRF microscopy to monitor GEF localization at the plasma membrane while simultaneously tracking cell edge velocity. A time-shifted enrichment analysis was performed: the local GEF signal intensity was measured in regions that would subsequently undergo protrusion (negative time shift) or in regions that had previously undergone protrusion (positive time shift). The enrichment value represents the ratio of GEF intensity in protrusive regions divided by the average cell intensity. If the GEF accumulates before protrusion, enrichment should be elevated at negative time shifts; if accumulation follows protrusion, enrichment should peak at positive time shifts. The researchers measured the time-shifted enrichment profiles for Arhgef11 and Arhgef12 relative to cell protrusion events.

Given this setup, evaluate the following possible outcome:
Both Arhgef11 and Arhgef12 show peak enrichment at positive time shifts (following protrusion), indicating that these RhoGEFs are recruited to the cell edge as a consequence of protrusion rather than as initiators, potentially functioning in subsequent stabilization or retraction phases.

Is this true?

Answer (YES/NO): YES